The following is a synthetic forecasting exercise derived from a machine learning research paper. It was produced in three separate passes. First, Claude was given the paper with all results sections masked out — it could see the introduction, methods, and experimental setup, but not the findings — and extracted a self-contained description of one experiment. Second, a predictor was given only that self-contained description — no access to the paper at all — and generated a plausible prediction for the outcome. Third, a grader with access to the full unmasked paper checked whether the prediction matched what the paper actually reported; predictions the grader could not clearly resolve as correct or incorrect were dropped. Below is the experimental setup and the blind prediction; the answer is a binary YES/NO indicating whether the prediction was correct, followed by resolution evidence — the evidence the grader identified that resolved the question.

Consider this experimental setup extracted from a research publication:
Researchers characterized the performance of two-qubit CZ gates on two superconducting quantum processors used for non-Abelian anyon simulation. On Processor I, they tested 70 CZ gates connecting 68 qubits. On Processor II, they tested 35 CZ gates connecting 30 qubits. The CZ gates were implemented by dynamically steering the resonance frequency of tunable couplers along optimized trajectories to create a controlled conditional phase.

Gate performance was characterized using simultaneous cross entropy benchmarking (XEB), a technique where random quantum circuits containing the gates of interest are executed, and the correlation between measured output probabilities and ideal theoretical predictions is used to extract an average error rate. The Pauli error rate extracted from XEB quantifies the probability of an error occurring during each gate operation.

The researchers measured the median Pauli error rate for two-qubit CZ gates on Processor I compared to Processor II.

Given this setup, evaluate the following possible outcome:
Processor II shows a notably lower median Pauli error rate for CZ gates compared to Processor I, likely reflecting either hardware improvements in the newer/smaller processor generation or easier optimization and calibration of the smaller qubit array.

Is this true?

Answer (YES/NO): YES